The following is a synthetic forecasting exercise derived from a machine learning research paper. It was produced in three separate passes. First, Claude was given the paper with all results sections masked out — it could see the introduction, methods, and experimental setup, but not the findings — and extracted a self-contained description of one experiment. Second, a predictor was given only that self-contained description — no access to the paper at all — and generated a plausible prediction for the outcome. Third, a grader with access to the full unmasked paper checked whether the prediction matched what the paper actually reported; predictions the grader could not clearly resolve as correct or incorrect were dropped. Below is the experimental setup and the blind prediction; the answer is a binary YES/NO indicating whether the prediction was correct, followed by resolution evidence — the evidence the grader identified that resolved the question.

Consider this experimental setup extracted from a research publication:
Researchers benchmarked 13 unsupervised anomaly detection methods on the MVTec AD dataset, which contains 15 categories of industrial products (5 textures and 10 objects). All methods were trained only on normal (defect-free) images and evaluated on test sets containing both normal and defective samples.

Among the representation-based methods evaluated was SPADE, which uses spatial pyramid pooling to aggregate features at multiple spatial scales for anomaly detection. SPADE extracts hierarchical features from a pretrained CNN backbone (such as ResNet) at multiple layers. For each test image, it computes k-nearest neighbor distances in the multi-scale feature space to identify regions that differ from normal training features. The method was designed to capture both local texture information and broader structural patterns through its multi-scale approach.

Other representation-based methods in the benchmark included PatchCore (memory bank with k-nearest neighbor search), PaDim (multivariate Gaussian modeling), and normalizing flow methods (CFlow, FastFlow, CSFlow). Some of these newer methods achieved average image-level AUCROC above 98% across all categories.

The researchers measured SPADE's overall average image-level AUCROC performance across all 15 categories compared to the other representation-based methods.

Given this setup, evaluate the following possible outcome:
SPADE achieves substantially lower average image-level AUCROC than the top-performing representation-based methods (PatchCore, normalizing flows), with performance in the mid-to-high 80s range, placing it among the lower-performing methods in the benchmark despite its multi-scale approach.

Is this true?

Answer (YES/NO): YES